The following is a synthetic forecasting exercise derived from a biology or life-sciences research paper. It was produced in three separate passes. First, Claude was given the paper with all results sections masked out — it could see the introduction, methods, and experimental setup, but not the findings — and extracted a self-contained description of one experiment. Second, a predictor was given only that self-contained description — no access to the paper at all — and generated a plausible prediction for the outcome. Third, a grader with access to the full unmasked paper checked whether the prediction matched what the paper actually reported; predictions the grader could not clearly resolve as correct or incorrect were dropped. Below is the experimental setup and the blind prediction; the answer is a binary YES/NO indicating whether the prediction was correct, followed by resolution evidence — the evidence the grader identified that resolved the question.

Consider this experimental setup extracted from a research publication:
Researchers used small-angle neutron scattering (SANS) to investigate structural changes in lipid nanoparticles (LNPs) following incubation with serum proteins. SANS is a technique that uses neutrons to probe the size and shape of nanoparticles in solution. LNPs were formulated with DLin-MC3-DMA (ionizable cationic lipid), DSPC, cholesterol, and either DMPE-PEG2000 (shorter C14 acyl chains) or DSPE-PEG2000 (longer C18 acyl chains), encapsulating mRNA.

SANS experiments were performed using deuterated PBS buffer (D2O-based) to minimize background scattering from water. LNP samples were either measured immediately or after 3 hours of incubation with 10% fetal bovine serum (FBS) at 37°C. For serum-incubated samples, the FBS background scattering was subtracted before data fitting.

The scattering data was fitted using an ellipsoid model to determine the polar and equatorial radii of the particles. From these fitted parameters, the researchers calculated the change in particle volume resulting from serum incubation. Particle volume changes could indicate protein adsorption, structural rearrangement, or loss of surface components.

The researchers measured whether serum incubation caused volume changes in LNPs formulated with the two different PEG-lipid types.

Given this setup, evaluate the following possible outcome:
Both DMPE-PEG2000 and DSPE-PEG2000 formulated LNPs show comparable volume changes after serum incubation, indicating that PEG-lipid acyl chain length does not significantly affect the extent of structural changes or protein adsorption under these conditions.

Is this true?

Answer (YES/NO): YES